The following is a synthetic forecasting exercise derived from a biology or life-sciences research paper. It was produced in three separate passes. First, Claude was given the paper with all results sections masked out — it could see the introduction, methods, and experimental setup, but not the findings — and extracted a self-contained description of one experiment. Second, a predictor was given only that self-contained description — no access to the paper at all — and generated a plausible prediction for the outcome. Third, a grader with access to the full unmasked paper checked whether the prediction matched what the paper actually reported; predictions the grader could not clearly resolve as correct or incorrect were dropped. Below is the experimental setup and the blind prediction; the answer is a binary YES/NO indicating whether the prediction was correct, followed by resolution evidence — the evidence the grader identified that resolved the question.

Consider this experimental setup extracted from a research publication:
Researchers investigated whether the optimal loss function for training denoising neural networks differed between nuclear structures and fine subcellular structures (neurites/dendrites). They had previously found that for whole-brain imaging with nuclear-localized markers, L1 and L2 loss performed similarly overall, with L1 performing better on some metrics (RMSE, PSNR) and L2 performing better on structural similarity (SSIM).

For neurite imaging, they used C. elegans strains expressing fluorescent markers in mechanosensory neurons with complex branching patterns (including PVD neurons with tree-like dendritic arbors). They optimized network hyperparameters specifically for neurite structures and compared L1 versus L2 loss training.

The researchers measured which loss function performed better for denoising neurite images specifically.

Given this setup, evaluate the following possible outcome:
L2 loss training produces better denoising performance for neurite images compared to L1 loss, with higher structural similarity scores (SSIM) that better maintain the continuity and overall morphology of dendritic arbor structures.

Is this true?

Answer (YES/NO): NO